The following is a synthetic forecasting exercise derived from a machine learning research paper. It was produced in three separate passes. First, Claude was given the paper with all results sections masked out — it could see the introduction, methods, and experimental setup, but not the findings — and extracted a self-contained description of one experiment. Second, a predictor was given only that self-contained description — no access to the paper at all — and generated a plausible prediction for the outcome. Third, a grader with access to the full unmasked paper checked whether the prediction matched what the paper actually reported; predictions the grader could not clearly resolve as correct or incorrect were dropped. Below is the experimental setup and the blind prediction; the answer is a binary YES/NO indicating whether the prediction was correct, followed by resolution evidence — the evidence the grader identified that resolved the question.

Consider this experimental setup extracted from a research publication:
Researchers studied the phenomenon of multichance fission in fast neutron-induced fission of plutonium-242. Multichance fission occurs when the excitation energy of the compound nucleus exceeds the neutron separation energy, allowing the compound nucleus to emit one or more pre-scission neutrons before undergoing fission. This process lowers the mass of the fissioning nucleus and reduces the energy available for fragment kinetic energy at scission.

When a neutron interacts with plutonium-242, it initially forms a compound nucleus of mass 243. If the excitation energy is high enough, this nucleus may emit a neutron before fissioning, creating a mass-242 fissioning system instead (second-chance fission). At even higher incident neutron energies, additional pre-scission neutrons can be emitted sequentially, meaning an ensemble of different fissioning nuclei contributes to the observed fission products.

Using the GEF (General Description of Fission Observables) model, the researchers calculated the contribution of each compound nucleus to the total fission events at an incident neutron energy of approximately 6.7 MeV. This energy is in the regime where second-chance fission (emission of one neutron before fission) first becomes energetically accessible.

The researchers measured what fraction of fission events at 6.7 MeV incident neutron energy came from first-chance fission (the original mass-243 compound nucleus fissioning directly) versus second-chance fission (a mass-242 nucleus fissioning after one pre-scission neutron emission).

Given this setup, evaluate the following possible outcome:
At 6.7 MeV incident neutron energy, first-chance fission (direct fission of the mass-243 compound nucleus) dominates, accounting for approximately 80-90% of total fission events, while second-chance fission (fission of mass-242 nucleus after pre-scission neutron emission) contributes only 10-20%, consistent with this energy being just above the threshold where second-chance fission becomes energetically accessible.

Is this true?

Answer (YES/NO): NO